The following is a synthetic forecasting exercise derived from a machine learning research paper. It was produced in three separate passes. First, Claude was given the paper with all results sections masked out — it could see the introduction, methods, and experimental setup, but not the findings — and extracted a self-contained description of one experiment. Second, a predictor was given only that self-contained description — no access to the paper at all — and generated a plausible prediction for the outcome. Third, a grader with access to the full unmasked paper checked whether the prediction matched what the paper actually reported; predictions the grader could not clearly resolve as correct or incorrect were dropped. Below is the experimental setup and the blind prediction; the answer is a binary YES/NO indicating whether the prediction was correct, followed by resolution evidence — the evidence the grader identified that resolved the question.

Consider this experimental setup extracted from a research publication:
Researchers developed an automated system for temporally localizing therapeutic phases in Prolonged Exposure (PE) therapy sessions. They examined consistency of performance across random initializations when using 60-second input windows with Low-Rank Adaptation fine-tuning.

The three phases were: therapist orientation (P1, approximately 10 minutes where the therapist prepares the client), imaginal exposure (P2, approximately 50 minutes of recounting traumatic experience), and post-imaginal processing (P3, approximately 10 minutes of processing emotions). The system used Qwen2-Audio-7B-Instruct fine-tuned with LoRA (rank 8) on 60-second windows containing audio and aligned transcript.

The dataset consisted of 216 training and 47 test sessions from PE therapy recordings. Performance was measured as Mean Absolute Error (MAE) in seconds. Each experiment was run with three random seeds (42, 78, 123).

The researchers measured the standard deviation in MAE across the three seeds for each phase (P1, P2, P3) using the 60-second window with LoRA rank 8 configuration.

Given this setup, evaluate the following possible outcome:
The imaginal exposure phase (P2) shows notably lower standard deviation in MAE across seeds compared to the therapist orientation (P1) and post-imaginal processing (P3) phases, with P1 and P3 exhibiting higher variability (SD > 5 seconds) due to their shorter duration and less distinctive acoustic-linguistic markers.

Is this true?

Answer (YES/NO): NO